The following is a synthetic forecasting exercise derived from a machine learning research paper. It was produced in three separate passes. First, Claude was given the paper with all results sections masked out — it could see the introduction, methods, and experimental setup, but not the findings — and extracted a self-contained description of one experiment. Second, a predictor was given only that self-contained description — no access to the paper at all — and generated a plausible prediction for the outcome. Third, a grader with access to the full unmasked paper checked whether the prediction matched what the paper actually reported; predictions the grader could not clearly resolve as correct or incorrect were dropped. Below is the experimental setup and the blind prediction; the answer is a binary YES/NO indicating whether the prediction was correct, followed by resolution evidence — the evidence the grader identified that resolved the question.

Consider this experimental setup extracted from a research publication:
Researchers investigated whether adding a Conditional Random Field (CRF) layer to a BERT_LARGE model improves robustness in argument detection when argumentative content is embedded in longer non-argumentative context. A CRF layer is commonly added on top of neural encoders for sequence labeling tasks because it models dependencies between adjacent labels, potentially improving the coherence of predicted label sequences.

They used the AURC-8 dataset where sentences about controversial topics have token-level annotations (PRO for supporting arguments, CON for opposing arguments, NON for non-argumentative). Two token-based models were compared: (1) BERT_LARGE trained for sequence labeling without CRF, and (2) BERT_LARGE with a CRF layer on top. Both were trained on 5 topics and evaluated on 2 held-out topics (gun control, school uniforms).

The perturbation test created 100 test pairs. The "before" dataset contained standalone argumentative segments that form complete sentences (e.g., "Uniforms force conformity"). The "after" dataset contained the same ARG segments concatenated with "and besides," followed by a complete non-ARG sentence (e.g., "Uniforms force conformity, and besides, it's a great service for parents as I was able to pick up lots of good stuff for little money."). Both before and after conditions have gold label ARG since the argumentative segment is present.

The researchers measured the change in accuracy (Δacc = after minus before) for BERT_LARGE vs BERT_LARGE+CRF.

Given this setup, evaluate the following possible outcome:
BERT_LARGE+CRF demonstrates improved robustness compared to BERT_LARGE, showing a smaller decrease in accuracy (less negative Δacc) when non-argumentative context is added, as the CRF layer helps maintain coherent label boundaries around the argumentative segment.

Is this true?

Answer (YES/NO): NO